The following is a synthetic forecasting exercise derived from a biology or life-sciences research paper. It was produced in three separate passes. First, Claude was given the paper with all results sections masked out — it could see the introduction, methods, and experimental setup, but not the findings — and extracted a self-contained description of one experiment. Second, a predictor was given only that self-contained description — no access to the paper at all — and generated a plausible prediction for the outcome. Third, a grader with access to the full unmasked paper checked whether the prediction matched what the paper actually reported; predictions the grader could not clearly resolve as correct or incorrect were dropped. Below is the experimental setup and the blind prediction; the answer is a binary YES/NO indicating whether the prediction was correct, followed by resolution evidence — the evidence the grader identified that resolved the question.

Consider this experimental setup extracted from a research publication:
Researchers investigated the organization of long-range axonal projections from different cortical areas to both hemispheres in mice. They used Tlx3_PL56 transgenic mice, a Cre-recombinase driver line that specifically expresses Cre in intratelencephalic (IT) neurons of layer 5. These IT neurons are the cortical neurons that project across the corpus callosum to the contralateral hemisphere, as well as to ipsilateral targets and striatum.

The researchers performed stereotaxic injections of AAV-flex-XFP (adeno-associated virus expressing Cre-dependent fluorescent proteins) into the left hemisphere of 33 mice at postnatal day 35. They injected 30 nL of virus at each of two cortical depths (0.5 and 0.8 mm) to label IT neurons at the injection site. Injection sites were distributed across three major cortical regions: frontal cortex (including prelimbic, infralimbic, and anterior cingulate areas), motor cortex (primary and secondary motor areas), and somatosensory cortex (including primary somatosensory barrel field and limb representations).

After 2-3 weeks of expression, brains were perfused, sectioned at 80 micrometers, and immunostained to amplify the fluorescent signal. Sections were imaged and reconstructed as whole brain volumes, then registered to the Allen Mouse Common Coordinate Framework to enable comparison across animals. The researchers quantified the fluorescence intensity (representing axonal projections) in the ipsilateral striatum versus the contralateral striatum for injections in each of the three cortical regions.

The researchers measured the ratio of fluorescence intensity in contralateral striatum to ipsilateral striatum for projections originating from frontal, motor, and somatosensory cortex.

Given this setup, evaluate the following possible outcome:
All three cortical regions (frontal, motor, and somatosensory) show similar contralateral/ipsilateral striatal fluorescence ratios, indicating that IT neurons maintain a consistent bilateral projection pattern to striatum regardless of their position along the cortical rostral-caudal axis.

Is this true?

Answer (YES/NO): NO